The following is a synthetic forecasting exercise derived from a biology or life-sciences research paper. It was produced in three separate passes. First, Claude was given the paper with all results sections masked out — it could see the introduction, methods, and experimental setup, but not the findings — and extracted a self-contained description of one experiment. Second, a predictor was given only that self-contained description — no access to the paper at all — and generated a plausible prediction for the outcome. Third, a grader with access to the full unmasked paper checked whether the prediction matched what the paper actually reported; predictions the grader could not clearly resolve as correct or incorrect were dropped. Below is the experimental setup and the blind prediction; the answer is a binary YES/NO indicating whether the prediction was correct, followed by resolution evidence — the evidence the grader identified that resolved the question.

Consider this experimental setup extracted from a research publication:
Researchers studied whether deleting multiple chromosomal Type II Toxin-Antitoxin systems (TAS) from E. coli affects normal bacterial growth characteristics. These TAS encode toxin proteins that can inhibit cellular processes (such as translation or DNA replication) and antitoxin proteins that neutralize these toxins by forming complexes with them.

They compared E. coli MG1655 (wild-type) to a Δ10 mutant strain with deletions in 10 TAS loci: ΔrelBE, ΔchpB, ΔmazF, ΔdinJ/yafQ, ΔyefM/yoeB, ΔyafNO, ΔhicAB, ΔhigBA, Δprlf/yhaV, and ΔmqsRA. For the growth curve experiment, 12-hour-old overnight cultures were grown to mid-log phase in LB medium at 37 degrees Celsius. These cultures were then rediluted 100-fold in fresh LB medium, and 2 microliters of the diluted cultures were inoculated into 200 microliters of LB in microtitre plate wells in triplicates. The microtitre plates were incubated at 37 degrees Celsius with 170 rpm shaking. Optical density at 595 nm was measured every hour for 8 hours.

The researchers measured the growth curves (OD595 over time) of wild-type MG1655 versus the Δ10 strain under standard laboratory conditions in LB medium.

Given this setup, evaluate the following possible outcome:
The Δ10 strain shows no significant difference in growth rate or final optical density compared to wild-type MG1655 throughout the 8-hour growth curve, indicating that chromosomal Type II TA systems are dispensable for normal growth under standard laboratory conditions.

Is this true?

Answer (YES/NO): NO